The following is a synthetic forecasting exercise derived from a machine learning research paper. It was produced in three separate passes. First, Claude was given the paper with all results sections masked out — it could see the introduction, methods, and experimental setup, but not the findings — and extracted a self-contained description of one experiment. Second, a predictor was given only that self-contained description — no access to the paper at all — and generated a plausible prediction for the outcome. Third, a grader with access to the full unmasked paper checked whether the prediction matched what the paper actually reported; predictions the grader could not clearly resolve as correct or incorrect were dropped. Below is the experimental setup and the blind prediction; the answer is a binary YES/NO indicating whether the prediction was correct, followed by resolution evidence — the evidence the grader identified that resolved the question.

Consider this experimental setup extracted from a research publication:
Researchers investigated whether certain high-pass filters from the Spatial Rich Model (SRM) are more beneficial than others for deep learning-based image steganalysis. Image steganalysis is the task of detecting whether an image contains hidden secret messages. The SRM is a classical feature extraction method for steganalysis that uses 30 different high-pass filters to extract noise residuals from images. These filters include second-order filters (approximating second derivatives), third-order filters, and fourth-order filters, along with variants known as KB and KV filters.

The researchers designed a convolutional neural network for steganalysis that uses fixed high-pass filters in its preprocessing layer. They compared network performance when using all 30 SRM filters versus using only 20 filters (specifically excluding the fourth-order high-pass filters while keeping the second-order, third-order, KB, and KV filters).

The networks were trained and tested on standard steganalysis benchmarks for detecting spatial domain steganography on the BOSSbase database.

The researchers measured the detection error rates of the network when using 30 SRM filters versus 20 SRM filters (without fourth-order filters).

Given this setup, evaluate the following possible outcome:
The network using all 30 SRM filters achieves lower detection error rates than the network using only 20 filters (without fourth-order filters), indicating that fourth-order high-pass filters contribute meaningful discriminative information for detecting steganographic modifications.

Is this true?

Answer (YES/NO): NO